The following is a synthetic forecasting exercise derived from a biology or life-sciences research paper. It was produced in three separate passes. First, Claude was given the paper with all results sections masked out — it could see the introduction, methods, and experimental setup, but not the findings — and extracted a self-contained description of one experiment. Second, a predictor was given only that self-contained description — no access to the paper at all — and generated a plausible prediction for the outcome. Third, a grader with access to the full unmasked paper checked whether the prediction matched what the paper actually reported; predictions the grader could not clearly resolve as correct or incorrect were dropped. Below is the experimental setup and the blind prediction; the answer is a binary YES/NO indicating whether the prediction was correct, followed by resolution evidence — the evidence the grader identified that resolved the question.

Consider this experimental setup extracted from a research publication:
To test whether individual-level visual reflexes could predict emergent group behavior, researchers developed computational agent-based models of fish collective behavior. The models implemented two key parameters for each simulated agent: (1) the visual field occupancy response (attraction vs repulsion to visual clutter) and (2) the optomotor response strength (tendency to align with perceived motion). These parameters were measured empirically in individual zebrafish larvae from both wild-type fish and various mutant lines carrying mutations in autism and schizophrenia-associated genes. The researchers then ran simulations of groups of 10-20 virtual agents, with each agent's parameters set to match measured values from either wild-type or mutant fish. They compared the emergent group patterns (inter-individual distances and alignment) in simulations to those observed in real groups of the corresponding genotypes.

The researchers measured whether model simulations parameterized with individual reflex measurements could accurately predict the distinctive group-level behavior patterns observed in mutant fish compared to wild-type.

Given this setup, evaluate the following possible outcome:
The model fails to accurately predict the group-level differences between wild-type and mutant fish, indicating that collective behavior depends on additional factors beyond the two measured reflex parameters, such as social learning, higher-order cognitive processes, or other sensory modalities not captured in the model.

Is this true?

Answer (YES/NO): NO